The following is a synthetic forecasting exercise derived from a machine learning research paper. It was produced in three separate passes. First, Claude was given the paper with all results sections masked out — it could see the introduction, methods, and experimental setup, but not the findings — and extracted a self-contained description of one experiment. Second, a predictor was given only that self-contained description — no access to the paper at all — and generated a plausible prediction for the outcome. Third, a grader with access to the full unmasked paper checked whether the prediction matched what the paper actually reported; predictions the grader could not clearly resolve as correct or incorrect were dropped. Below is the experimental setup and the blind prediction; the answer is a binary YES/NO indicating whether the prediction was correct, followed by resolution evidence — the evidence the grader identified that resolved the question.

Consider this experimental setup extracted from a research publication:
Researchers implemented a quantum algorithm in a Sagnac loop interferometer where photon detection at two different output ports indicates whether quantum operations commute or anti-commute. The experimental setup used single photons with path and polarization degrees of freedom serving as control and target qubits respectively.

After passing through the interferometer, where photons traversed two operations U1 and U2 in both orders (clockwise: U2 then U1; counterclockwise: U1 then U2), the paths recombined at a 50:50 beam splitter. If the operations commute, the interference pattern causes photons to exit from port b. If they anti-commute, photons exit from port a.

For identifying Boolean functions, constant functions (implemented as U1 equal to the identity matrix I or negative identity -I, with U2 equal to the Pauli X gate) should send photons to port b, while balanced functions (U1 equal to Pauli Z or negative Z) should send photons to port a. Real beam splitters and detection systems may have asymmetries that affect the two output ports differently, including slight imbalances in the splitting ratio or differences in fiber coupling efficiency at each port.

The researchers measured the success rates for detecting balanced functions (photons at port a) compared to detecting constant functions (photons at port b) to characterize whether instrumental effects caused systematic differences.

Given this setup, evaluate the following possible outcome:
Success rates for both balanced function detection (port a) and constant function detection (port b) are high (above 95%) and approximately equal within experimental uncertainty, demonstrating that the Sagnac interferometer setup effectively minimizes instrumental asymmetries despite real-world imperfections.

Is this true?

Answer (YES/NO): YES